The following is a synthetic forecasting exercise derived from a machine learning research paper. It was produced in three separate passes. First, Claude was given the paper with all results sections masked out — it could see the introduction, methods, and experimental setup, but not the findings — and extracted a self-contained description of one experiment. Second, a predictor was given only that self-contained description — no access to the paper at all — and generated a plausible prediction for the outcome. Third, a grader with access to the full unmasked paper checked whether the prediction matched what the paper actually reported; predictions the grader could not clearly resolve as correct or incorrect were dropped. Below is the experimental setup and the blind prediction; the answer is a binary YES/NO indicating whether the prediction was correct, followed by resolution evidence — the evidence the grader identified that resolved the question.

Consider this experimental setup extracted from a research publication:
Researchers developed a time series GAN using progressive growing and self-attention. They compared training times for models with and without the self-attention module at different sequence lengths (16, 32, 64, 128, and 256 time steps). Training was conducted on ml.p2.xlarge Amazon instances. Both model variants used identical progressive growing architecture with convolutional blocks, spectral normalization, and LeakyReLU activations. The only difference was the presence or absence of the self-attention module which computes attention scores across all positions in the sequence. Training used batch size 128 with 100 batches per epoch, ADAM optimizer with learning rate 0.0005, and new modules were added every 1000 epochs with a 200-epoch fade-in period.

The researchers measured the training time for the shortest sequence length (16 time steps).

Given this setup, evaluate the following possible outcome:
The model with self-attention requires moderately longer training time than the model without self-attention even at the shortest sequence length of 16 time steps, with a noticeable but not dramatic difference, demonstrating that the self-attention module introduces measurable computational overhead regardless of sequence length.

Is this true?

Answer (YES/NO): NO